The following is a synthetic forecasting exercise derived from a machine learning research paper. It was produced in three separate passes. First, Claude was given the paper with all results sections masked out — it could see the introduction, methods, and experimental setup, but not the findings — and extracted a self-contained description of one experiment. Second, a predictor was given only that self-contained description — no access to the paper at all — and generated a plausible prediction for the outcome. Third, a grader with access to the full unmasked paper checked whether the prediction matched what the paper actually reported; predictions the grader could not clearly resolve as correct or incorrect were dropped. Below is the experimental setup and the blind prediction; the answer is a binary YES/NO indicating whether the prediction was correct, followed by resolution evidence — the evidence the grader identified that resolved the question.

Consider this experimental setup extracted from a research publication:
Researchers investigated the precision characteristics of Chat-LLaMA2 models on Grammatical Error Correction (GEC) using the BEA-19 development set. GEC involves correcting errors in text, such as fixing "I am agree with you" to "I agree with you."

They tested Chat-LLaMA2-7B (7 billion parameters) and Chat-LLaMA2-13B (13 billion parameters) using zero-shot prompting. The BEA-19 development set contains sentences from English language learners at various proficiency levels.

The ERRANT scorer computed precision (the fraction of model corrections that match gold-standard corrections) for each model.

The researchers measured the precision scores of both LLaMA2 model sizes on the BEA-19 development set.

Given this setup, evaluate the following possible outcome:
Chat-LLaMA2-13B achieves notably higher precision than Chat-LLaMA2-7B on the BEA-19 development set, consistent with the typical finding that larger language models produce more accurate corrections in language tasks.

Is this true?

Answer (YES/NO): YES